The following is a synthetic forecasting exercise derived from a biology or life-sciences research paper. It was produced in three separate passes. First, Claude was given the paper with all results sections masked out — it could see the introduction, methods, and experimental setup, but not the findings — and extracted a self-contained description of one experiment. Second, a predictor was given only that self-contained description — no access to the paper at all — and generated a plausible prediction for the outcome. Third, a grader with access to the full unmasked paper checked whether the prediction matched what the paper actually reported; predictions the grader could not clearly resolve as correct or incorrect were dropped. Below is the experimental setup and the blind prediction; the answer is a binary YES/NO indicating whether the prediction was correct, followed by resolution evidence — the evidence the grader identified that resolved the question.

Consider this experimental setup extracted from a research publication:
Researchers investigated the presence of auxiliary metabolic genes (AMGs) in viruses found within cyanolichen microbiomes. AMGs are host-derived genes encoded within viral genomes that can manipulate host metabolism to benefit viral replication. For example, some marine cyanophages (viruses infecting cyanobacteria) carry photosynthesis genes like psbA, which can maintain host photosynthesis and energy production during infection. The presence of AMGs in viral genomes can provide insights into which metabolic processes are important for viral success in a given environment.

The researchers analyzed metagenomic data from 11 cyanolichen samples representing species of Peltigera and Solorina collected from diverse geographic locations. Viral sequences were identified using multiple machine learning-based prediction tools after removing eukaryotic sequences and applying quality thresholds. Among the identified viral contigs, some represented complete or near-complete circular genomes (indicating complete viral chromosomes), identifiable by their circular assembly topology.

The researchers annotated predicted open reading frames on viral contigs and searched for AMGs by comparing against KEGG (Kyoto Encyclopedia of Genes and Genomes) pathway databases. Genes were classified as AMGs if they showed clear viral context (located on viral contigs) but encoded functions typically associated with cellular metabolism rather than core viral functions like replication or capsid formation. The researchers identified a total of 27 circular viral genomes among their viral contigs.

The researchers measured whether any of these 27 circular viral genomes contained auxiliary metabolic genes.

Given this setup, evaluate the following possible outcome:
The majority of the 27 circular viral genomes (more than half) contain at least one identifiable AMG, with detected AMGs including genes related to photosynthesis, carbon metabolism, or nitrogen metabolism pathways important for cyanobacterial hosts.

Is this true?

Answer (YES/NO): NO